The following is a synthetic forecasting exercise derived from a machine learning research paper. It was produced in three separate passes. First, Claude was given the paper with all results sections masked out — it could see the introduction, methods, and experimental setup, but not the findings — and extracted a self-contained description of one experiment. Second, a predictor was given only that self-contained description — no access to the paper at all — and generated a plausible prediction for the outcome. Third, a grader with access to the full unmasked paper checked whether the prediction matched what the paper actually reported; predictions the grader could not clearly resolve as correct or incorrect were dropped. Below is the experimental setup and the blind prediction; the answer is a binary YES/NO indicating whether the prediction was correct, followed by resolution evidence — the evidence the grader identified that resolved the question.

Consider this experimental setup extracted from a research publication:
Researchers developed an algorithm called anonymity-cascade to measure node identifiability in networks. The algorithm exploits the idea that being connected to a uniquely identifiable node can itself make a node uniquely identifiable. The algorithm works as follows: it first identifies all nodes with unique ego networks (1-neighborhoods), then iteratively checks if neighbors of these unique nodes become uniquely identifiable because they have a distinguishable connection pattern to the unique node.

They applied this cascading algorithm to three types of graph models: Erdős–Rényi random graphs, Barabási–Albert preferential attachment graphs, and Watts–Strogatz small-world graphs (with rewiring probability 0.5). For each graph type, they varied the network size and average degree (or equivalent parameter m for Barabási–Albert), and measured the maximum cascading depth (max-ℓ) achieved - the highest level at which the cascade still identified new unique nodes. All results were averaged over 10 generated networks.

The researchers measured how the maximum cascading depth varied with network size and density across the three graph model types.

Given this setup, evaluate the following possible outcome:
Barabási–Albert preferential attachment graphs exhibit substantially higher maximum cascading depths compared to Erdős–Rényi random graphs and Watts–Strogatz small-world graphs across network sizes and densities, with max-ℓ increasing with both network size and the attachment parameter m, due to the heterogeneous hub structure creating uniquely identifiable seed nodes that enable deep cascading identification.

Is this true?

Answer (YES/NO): NO